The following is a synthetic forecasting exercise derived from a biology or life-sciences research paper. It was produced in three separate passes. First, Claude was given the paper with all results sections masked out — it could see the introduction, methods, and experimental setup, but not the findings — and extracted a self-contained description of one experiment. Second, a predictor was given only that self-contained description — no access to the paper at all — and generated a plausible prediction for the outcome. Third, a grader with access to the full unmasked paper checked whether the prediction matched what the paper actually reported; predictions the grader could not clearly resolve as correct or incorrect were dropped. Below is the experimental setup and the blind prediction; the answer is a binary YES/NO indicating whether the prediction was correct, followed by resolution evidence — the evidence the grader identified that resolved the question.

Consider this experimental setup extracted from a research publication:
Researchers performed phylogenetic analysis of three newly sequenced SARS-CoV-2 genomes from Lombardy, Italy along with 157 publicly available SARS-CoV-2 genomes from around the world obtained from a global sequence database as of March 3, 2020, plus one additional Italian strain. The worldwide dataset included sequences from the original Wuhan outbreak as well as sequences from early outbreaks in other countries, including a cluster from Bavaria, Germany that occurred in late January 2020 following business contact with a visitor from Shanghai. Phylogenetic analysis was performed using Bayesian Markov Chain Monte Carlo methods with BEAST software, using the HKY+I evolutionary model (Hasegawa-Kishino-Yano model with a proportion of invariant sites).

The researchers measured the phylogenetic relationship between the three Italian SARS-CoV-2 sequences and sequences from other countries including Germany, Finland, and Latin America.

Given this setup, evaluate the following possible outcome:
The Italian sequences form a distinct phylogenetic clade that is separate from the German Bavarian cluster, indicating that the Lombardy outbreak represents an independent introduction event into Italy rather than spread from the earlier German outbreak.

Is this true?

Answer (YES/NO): NO